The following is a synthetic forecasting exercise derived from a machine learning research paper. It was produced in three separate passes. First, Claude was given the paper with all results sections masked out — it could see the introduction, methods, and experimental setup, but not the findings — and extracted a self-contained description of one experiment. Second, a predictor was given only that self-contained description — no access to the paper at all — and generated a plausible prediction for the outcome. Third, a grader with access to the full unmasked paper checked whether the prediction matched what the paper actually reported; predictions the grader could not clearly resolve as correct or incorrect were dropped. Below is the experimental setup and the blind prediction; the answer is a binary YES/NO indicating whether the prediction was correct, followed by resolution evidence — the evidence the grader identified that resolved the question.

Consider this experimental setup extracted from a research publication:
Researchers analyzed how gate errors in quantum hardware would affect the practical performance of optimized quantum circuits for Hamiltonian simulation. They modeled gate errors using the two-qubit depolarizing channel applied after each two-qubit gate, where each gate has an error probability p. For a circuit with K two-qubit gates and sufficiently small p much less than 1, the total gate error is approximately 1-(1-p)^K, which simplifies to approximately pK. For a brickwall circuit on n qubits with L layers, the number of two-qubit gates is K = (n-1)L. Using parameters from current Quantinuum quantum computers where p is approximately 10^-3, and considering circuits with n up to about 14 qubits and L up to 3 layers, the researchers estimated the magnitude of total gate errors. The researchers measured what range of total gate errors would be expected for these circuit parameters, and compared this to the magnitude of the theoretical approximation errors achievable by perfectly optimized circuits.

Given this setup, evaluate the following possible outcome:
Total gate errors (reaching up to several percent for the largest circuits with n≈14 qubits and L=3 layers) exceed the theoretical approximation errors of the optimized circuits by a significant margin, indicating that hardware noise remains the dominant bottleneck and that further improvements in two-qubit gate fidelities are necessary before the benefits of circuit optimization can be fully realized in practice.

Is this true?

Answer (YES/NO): NO